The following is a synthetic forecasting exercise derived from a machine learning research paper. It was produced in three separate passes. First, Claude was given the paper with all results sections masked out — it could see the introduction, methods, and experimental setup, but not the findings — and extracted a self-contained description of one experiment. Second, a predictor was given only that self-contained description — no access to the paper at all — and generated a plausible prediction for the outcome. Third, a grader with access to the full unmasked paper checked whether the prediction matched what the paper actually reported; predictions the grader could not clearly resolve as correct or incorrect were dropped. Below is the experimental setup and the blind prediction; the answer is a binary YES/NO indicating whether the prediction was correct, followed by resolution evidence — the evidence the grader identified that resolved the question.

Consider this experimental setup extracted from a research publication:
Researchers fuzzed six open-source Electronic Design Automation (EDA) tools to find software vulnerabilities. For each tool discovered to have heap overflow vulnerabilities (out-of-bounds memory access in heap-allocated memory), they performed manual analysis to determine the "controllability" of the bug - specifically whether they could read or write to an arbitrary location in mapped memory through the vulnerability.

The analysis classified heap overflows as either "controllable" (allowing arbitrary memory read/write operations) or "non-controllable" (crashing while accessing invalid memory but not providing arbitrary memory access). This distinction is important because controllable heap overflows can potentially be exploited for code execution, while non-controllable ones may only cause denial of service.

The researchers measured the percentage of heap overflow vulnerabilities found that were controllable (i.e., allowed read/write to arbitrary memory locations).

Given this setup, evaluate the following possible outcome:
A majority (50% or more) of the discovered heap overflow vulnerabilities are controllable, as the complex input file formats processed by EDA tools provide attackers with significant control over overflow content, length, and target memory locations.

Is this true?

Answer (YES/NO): YES